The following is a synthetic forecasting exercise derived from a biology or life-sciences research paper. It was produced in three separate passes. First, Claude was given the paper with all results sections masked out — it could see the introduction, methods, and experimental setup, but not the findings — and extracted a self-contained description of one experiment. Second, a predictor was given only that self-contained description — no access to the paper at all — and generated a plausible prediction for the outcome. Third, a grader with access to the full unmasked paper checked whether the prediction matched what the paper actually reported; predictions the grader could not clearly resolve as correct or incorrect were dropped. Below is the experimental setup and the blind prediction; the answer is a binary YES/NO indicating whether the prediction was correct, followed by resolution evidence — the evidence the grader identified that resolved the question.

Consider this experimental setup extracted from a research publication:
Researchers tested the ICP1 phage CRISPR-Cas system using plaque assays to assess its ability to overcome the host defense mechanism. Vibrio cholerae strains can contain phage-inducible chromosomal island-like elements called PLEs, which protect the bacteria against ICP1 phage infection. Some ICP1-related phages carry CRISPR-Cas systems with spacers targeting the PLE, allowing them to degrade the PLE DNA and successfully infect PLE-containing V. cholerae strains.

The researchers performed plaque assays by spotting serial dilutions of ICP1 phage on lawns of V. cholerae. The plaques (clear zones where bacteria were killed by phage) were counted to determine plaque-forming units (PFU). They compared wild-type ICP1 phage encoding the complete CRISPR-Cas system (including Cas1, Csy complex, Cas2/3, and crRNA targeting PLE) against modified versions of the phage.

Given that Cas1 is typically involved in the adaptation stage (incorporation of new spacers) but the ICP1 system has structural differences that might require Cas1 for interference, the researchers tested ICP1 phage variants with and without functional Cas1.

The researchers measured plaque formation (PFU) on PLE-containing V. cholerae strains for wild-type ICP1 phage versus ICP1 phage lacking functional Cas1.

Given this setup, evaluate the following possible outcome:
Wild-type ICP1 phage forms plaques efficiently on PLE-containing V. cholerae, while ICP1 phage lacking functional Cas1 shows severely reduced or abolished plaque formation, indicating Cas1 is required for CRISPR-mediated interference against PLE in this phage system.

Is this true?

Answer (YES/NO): YES